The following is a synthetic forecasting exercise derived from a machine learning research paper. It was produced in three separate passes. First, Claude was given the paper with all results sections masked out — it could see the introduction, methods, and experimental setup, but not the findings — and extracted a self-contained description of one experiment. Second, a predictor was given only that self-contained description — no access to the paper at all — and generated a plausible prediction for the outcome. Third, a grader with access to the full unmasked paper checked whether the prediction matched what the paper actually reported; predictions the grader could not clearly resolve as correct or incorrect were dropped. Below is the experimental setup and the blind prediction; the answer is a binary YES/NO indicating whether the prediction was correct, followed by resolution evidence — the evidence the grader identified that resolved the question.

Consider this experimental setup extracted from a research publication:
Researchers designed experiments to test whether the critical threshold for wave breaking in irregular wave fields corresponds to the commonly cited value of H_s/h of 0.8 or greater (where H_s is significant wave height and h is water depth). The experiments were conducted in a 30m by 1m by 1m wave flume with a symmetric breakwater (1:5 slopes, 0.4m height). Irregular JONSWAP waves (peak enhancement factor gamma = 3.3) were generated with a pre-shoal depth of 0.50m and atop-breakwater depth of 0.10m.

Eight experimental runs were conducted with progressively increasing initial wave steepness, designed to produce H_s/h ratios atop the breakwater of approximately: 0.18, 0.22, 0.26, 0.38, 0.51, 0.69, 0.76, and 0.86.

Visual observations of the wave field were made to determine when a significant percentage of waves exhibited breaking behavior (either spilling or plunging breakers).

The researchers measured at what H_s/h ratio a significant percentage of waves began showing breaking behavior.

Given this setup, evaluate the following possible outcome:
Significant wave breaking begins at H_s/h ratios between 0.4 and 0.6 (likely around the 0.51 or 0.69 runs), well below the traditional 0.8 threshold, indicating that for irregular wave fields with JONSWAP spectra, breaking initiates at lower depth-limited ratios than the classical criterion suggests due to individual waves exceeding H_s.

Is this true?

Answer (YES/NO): YES